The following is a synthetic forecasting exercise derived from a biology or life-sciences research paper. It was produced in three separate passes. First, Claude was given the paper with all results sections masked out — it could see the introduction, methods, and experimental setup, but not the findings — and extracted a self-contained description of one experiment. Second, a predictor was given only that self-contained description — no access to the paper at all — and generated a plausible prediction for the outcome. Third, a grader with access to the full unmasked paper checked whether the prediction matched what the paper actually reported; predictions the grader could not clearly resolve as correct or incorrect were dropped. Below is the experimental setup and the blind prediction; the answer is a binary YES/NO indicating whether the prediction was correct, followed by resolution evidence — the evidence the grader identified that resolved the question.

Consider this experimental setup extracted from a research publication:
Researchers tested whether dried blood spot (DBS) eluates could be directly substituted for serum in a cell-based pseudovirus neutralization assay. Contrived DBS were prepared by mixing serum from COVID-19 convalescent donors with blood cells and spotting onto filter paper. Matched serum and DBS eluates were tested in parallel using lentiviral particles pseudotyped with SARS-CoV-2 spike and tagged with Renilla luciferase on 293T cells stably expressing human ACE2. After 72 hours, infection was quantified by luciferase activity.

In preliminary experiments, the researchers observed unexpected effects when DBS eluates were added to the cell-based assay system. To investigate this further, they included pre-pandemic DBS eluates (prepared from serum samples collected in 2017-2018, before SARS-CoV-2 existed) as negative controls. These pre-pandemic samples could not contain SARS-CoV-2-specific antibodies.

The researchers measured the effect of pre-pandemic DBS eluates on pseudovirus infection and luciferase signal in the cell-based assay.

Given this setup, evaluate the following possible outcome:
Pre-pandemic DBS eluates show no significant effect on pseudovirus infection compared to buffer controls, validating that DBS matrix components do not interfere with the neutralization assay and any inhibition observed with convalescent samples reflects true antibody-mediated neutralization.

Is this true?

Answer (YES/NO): NO